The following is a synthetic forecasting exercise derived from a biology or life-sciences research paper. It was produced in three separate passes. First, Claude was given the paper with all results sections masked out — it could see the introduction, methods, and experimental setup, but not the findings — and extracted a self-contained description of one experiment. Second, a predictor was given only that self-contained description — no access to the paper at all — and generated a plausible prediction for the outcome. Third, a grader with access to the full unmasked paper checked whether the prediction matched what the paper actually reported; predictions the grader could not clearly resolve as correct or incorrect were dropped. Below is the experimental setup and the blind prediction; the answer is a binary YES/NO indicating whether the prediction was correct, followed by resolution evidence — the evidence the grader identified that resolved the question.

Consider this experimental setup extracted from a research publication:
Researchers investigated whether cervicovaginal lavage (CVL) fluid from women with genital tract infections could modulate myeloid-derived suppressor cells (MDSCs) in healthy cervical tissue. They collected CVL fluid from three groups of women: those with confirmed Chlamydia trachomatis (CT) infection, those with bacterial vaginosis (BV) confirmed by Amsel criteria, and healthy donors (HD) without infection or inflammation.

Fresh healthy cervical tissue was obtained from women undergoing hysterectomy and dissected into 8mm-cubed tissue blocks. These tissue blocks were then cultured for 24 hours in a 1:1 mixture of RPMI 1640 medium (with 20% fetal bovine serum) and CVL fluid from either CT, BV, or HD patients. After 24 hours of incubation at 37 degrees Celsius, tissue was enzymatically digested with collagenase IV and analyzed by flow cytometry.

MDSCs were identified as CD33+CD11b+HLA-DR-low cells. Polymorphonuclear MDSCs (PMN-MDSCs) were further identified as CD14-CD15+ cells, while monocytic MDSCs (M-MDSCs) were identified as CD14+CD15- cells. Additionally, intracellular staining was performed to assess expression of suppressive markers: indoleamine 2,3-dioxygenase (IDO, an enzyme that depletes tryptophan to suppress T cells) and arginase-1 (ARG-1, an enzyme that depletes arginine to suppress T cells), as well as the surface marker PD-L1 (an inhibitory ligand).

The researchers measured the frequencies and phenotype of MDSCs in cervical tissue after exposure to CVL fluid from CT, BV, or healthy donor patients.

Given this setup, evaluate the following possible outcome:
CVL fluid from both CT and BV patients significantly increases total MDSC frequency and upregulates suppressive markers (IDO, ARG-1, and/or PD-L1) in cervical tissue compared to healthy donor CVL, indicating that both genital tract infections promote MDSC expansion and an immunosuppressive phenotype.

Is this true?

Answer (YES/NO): NO